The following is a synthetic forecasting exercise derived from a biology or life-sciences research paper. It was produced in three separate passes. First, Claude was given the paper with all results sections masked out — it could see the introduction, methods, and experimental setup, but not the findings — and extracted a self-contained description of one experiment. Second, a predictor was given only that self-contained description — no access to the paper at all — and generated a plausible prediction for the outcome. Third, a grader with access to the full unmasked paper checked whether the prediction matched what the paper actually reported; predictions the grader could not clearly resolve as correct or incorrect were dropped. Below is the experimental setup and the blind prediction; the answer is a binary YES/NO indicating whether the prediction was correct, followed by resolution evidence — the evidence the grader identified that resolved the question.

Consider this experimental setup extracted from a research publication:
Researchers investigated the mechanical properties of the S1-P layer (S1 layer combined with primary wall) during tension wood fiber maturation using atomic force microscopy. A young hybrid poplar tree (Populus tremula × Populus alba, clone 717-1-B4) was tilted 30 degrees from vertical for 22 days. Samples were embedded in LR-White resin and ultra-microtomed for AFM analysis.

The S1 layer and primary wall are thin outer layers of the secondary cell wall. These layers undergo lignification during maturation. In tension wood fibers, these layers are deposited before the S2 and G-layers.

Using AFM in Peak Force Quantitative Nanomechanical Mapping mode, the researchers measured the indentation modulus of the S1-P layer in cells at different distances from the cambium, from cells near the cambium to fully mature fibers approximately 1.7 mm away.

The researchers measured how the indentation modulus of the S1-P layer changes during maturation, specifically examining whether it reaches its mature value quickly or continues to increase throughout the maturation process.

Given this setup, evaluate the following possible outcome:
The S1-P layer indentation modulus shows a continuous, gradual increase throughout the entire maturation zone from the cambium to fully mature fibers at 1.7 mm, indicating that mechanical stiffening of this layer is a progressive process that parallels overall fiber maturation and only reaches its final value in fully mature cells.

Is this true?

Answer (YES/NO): NO